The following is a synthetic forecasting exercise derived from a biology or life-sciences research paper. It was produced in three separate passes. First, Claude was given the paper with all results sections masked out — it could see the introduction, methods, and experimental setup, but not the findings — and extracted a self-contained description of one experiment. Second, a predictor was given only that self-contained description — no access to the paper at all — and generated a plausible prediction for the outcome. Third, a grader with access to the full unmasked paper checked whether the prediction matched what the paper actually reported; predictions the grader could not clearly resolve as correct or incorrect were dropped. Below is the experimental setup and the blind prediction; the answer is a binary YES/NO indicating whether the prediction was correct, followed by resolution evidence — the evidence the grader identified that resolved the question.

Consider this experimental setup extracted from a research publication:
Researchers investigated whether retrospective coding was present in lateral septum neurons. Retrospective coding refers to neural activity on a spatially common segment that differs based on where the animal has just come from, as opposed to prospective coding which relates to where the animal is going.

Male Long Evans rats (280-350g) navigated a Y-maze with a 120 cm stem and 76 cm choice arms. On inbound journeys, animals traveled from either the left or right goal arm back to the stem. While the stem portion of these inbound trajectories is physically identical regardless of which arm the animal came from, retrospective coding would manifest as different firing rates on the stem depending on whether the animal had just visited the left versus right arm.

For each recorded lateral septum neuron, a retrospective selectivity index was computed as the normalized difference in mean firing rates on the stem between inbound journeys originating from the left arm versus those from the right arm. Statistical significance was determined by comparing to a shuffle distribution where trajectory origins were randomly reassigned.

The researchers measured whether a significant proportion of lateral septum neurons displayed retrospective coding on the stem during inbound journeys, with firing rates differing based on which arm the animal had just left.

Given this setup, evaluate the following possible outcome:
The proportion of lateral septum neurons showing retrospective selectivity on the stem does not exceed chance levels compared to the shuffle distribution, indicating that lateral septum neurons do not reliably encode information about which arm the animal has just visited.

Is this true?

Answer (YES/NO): YES